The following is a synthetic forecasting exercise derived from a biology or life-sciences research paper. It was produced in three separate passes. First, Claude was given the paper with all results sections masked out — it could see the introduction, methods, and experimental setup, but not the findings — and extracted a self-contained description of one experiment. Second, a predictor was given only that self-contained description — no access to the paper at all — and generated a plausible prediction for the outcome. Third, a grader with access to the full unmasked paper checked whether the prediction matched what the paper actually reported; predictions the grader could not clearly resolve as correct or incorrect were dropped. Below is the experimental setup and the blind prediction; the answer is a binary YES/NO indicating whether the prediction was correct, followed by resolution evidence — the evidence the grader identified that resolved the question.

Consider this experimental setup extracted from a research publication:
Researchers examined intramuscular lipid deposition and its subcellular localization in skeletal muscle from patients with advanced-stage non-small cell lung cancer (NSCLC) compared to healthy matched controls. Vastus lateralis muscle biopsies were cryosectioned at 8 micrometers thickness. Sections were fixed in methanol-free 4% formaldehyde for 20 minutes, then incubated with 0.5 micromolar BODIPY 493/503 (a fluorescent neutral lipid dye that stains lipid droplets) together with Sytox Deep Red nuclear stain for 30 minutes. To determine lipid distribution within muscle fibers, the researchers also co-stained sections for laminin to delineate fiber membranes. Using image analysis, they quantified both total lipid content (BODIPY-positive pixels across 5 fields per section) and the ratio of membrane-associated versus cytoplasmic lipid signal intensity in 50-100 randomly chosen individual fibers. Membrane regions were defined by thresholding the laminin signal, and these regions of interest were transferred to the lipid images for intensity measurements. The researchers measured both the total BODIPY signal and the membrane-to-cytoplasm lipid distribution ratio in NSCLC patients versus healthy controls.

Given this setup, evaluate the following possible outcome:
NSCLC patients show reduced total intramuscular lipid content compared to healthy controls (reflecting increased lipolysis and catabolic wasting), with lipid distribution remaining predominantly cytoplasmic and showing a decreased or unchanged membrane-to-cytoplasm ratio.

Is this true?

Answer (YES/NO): NO